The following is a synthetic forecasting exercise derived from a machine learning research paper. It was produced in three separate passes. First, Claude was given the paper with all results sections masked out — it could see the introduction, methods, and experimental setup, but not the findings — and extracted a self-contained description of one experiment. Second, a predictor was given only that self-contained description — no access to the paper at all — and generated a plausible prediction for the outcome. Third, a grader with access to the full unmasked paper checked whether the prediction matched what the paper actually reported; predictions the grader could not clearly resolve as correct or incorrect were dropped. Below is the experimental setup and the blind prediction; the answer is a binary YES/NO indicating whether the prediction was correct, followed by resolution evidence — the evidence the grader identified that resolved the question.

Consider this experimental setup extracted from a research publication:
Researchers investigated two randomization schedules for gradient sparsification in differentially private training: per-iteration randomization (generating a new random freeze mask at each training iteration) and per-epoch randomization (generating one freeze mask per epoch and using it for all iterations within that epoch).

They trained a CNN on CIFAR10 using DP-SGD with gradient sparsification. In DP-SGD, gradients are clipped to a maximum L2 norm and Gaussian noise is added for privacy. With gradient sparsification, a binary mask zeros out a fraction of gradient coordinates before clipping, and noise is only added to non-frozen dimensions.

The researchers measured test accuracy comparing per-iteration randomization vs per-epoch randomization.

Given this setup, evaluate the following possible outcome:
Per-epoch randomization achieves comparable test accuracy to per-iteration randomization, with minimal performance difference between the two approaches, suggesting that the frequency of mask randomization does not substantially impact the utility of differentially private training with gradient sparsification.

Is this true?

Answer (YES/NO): NO